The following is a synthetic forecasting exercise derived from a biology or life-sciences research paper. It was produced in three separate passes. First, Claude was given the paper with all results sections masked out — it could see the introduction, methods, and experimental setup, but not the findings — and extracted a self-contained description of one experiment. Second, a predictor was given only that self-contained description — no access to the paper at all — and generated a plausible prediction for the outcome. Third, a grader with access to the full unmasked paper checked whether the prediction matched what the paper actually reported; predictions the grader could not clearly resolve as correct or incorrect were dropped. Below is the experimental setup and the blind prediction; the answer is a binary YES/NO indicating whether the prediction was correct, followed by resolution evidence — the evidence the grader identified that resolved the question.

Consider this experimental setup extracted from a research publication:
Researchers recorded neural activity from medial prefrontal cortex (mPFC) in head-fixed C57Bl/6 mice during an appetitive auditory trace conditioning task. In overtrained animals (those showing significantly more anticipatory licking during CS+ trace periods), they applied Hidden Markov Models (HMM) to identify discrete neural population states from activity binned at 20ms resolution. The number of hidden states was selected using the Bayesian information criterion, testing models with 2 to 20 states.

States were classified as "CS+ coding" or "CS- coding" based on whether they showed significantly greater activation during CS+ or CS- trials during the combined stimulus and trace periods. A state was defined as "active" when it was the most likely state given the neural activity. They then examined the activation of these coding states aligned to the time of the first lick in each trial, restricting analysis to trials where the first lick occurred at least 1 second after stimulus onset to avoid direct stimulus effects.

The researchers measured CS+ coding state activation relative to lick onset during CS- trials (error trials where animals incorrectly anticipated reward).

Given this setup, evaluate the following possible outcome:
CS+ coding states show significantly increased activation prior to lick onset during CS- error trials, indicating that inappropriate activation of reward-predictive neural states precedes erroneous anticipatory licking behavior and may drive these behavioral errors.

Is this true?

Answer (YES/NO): NO